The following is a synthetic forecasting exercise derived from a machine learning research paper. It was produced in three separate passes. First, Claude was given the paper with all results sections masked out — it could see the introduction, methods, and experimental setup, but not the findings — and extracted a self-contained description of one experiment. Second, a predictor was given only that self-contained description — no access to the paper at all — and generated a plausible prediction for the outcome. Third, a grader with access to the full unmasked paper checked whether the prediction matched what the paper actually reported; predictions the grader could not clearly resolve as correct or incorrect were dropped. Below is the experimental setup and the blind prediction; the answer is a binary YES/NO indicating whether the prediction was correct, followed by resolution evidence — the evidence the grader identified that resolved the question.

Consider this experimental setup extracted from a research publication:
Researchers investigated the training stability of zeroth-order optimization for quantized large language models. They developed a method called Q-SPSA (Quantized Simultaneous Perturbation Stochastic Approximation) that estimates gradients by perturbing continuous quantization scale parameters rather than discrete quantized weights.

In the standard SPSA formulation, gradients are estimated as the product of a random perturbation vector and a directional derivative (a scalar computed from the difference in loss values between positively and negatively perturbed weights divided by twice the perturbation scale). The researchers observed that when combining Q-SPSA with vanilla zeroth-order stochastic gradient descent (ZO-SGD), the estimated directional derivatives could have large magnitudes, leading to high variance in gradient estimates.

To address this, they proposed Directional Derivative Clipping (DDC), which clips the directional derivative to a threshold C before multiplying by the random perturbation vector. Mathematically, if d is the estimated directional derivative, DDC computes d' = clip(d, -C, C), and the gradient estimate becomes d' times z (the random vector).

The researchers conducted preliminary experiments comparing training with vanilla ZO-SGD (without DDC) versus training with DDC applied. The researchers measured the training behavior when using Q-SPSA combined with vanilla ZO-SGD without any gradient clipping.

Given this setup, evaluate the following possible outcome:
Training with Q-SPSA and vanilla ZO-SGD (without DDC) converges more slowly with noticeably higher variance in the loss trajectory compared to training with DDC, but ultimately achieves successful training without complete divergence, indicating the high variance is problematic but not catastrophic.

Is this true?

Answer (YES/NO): NO